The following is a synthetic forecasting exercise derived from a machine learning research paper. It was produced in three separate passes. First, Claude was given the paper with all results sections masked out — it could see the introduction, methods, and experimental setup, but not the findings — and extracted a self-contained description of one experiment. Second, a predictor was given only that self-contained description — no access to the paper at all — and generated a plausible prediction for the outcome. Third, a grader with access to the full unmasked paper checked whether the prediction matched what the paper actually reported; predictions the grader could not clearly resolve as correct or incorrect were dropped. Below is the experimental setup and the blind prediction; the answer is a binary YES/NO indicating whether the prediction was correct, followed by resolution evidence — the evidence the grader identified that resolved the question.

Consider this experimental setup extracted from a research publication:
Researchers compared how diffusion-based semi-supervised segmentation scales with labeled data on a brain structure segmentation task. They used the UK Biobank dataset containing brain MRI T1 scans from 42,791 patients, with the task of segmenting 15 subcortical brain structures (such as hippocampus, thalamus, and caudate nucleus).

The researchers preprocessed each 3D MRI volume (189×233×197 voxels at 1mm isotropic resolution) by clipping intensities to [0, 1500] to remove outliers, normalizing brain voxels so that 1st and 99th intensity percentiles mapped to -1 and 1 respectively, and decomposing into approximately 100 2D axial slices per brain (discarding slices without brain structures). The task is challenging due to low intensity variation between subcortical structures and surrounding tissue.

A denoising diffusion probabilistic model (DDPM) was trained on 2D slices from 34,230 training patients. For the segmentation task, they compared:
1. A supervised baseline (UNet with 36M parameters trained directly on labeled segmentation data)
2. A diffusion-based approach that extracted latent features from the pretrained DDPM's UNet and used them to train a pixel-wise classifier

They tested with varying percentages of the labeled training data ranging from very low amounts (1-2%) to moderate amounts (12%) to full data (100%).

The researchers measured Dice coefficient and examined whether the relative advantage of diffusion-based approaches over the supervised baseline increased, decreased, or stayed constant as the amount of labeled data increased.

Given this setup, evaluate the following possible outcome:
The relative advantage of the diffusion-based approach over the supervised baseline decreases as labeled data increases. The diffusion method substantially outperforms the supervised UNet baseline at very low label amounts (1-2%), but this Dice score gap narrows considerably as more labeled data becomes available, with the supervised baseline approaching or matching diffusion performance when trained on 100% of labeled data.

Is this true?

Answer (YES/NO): NO